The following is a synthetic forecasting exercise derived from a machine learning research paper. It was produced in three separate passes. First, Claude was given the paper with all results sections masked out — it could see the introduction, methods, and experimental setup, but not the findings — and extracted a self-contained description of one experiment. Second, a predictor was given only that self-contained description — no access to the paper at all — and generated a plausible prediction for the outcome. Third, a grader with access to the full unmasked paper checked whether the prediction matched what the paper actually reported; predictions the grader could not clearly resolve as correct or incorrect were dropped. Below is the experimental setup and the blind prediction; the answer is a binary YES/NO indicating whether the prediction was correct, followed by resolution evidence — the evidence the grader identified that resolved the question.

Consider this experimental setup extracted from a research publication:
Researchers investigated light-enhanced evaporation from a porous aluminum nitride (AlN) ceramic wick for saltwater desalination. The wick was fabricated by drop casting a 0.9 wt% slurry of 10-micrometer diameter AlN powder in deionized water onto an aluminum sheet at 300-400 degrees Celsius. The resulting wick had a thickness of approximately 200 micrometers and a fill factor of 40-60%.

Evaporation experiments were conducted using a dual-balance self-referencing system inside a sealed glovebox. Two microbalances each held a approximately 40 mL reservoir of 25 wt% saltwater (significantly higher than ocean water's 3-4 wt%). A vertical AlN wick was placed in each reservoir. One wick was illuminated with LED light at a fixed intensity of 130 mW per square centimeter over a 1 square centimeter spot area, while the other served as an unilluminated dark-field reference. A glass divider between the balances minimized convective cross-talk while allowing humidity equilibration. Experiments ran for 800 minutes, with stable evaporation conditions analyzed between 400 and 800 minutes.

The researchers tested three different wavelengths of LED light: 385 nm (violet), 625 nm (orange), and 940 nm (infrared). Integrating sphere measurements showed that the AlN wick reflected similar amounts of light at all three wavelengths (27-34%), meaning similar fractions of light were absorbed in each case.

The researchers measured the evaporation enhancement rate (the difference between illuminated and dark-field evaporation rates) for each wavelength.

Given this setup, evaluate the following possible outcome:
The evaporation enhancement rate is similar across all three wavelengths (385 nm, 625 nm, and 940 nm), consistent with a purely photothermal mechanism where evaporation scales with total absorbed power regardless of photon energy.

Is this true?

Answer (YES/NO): NO